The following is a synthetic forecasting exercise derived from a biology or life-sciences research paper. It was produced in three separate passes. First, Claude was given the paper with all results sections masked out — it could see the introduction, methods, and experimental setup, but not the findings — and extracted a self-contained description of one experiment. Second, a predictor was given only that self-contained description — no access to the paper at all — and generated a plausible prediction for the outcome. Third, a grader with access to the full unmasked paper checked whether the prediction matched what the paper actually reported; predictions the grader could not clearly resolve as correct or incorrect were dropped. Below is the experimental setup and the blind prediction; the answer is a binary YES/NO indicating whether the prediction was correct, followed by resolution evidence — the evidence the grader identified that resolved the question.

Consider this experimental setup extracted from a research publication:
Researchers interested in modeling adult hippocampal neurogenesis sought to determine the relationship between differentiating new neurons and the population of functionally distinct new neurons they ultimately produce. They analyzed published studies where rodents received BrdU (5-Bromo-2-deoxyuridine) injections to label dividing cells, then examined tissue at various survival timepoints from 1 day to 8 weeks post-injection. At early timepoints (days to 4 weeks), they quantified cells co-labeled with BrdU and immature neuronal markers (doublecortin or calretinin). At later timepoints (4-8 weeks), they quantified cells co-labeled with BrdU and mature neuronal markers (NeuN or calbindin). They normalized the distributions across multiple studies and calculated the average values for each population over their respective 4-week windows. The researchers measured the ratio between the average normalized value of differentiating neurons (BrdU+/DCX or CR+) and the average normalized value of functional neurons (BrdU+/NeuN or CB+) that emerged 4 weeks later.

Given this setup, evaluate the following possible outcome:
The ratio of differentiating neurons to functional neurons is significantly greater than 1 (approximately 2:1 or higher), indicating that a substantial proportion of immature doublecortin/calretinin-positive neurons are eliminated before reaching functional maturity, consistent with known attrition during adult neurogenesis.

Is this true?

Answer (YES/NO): NO